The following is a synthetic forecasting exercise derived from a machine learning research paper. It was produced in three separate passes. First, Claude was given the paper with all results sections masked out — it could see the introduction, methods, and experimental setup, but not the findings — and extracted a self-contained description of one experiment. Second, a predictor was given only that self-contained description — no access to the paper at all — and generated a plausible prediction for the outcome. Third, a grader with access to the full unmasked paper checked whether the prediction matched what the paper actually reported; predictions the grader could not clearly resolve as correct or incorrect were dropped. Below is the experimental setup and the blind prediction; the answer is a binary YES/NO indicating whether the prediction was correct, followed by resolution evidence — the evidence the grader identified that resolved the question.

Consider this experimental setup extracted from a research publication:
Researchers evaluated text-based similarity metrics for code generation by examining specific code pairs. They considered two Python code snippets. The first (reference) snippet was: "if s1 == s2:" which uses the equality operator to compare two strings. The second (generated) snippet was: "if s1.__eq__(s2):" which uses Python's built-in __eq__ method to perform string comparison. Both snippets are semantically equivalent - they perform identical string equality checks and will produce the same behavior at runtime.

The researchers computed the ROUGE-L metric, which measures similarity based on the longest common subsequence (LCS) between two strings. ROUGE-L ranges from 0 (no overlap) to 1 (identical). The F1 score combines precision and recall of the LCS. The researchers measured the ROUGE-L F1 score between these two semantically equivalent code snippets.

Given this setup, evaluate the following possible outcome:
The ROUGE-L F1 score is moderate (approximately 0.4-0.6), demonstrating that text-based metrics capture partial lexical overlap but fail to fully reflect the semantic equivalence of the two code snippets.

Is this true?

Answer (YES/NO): YES